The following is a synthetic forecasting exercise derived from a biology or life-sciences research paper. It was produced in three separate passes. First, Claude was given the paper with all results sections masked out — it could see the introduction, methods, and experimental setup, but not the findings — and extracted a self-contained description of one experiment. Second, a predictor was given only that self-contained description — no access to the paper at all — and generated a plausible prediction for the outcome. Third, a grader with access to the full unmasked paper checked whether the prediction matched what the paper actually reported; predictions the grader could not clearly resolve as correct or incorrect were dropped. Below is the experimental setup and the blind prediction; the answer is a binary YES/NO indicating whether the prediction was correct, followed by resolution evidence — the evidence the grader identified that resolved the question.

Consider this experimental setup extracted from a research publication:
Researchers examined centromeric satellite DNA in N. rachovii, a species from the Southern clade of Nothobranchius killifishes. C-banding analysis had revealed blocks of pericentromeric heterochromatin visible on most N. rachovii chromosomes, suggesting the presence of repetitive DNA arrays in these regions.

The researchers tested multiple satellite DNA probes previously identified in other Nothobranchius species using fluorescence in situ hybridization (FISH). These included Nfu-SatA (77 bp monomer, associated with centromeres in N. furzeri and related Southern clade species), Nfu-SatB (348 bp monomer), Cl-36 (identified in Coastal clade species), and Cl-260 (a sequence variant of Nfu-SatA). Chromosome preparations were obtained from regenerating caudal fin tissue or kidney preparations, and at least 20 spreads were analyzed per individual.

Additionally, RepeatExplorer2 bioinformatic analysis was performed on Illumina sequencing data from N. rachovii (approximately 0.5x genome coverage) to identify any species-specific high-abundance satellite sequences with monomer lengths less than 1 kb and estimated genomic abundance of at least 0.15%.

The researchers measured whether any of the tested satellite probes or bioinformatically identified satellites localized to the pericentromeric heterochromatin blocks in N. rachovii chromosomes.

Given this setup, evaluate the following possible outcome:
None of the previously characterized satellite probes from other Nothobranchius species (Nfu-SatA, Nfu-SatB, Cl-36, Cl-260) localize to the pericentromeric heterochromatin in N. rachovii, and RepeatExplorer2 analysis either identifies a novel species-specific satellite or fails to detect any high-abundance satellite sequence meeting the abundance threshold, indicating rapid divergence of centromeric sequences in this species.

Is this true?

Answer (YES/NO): YES